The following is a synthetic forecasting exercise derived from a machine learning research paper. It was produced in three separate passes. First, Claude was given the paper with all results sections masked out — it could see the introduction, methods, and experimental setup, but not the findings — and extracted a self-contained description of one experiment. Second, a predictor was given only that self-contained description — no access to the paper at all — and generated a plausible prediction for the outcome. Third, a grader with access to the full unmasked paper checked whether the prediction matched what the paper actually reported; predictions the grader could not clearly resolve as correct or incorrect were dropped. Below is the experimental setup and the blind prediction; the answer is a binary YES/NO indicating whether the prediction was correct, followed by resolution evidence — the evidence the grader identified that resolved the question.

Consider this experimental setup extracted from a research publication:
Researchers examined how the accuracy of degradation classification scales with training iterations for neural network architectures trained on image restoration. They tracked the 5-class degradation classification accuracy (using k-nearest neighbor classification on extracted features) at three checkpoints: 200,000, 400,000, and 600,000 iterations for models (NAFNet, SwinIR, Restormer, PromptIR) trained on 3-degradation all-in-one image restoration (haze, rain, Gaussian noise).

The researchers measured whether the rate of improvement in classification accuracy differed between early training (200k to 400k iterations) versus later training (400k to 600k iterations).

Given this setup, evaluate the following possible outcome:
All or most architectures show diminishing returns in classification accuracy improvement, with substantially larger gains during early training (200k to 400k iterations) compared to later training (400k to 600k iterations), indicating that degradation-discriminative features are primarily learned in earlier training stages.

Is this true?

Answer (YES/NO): YES